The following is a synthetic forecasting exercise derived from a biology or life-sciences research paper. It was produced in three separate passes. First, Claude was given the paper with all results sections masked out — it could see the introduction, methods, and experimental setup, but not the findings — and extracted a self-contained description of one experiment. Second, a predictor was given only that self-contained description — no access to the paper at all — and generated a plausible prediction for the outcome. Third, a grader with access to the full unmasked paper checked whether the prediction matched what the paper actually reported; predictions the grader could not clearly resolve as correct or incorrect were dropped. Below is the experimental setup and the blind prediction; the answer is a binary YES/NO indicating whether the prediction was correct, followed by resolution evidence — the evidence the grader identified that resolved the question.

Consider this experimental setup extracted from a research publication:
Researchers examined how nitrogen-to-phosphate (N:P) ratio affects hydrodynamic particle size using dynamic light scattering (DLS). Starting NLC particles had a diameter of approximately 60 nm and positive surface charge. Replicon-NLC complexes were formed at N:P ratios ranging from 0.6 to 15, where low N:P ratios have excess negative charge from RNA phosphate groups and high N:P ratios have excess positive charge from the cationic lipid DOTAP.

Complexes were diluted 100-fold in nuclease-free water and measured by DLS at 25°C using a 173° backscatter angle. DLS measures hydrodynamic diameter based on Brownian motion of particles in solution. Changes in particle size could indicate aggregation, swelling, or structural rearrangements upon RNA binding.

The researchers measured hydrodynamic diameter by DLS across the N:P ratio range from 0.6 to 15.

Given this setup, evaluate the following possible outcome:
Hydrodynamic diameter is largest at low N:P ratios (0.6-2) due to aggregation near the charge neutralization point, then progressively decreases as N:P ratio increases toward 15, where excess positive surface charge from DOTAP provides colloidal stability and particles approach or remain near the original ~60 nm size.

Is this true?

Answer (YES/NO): NO